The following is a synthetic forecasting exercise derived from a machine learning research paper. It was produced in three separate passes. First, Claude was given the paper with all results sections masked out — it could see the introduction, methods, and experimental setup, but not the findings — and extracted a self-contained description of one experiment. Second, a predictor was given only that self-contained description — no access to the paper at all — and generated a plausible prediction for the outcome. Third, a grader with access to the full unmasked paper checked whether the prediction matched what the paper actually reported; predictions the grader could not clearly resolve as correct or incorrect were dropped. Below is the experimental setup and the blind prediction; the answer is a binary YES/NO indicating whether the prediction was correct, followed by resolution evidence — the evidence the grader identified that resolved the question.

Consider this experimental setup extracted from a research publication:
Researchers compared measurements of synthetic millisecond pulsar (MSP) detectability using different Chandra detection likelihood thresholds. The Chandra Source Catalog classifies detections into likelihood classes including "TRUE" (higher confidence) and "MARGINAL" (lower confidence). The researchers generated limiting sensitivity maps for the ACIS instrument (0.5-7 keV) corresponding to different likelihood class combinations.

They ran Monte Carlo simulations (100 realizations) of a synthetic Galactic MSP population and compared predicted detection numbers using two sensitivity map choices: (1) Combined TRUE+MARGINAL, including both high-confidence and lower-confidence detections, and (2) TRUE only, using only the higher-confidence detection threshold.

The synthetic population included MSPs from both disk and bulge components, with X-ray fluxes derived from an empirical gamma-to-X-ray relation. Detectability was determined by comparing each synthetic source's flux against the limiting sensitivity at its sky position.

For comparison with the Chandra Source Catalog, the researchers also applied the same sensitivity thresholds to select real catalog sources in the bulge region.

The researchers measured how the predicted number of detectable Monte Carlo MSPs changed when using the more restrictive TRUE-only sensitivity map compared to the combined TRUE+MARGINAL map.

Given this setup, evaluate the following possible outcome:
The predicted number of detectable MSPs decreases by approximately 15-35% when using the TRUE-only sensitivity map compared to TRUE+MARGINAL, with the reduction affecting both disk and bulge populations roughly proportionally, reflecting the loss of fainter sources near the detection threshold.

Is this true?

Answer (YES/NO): NO